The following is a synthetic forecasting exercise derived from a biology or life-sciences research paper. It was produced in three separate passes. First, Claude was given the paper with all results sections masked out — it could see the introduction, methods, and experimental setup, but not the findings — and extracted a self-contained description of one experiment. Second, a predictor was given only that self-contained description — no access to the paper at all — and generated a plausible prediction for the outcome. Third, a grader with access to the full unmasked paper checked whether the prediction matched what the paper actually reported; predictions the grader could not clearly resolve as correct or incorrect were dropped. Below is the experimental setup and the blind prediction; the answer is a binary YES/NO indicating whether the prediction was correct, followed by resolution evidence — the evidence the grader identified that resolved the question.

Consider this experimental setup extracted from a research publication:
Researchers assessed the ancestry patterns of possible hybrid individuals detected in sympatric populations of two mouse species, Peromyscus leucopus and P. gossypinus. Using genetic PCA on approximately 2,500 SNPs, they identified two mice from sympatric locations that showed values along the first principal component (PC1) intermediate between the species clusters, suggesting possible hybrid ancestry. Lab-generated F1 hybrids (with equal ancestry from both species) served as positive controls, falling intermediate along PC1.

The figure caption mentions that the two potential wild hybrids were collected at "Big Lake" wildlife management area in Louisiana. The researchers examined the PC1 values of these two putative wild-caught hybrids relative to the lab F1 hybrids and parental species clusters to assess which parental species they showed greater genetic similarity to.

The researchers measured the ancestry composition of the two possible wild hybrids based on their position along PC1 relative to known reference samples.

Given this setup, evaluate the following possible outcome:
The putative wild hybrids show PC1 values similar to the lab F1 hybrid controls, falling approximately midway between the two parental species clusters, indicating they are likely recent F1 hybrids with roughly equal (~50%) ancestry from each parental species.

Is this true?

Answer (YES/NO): NO